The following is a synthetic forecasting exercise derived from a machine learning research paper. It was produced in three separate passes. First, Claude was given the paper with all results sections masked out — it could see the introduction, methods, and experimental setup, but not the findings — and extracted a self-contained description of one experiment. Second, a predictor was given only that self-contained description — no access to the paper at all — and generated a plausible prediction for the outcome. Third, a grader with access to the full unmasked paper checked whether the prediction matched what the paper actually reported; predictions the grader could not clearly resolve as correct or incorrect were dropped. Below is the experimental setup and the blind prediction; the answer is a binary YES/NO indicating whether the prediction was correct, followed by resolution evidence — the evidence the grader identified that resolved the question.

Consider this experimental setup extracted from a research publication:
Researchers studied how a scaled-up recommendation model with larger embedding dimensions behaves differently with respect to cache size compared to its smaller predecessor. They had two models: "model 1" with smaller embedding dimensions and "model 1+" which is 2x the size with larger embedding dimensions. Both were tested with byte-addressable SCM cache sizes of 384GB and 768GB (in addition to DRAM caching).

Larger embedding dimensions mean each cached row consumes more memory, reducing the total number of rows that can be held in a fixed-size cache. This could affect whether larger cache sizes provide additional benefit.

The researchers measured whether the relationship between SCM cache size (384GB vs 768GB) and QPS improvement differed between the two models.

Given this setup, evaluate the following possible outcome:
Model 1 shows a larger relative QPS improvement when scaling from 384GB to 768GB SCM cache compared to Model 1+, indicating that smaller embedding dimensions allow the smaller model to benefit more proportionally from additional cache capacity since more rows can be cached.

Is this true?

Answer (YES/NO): NO